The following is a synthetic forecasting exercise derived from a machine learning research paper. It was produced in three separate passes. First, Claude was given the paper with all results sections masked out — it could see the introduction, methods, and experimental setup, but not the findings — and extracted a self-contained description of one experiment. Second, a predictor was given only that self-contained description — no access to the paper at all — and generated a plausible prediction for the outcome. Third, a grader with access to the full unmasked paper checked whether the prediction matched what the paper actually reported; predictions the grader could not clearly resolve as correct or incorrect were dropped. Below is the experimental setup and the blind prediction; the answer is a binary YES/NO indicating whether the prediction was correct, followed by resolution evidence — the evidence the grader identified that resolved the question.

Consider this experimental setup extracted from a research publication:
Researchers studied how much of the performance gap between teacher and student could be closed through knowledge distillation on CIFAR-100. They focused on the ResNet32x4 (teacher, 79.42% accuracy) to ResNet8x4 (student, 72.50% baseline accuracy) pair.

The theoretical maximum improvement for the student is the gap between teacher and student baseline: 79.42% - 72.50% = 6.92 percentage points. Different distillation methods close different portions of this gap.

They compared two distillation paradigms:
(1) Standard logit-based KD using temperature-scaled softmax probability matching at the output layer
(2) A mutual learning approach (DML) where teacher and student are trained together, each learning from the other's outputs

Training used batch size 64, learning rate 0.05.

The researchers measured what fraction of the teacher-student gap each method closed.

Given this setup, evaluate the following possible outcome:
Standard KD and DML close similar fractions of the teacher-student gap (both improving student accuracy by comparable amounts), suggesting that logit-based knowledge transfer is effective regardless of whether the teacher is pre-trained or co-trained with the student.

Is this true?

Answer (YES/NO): NO